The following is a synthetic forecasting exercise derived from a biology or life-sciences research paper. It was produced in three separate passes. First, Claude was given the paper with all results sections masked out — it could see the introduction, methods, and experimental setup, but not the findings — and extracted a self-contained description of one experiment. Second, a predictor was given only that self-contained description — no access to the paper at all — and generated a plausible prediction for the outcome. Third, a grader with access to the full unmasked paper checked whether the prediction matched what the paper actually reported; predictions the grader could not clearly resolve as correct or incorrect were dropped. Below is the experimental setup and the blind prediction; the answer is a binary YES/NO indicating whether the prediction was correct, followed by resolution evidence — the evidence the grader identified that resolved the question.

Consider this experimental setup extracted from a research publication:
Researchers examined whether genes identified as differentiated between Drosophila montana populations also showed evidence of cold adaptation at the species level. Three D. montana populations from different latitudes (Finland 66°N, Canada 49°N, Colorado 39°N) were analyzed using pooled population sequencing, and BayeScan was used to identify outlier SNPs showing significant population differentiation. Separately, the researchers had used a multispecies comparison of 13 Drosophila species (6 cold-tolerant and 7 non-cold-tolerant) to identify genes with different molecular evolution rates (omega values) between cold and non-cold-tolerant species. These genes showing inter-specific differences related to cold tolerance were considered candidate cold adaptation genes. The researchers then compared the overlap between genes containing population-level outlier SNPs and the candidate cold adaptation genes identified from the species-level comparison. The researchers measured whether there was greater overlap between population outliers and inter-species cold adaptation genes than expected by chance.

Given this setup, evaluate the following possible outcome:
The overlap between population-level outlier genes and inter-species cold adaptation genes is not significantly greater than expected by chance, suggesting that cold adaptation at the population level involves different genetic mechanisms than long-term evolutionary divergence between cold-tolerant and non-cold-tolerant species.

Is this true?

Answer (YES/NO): NO